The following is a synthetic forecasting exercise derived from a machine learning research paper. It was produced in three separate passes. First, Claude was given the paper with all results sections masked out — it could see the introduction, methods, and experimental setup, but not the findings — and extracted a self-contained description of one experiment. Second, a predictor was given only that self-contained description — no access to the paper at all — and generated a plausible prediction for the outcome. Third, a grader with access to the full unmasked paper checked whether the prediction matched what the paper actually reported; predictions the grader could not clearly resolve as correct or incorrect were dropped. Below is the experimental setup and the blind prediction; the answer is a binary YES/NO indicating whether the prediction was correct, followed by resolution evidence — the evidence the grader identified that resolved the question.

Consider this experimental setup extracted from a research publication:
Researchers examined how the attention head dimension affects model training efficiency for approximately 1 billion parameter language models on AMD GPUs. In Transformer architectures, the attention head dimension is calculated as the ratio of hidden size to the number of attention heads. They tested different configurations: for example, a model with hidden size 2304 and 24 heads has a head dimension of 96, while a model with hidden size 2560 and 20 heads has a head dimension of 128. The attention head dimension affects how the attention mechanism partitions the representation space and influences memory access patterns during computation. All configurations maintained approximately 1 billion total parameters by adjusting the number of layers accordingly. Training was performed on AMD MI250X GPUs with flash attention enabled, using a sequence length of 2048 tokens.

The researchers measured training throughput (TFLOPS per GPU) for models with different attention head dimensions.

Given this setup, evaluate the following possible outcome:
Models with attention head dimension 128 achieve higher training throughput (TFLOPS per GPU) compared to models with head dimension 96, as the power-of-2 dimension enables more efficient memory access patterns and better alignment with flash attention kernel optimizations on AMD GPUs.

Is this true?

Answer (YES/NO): NO